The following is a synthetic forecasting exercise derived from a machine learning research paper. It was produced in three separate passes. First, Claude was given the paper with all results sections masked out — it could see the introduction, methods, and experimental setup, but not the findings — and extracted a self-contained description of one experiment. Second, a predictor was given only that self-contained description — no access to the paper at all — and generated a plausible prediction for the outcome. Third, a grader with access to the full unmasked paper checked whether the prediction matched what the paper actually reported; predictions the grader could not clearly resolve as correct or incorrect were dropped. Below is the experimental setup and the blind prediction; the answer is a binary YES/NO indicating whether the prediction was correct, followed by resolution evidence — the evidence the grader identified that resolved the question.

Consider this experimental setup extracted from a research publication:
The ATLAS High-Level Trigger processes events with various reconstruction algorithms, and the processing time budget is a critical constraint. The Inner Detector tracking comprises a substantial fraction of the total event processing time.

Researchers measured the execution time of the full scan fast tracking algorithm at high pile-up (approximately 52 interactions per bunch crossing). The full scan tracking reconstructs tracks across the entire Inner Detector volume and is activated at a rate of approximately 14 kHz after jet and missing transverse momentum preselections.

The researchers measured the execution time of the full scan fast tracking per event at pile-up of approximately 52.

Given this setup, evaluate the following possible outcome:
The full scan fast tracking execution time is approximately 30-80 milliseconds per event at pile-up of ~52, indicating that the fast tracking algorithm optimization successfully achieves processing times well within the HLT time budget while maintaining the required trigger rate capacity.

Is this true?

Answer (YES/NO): NO